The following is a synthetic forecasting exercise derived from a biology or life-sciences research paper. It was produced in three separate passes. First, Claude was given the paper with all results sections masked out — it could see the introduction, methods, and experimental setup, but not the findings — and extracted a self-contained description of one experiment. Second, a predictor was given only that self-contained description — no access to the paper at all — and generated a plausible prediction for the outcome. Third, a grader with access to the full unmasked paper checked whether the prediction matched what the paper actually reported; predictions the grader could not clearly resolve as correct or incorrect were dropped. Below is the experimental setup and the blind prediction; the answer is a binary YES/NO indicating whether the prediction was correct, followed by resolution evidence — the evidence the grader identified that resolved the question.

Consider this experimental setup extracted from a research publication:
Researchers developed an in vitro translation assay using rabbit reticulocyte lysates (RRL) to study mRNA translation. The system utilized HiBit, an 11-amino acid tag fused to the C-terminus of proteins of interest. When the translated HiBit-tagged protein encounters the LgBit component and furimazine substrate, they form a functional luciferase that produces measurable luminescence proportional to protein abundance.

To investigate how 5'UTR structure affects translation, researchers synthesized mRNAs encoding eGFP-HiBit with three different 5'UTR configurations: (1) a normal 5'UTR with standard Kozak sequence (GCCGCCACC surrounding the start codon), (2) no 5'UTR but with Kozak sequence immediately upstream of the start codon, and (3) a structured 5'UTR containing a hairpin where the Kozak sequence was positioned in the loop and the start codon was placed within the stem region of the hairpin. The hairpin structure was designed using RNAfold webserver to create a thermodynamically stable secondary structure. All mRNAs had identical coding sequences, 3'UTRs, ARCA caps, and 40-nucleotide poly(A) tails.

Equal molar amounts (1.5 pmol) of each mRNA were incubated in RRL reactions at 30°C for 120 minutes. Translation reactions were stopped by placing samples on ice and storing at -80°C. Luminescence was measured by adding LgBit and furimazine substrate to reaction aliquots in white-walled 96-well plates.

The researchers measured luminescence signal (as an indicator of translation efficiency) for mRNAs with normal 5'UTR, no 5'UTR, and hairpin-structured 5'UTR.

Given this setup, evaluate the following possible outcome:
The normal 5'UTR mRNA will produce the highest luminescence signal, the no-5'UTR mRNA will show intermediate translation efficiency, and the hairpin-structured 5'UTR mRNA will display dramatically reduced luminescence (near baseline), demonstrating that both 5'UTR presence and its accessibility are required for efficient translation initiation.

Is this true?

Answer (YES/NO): NO